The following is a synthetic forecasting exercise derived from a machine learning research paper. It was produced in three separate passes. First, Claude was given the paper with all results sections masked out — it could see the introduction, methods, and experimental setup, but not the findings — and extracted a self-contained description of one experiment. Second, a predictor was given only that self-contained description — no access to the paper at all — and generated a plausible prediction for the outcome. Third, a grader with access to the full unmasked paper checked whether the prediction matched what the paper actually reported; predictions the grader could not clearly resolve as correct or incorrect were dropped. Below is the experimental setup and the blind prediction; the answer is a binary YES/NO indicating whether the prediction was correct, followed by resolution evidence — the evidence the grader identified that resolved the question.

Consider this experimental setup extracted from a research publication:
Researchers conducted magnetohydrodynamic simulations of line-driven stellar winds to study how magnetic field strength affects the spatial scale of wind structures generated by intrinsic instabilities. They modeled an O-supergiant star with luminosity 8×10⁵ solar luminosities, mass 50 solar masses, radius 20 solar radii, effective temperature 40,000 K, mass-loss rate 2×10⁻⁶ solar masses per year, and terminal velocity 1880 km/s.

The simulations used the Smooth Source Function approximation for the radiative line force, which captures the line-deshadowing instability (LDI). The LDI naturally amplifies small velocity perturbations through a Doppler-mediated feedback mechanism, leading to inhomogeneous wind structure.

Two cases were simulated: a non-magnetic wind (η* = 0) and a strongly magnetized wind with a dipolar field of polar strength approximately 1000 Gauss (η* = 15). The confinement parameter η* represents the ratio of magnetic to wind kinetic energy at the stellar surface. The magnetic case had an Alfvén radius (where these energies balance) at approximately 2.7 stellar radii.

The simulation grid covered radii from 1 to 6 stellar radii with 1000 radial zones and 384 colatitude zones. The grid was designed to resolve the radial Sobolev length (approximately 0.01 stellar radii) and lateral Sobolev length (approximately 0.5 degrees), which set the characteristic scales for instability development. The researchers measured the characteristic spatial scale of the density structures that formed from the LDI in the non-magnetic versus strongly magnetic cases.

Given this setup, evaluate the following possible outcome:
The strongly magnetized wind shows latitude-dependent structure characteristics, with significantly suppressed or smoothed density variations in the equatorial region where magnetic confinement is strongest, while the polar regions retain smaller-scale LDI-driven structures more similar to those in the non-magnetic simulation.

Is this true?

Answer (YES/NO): NO